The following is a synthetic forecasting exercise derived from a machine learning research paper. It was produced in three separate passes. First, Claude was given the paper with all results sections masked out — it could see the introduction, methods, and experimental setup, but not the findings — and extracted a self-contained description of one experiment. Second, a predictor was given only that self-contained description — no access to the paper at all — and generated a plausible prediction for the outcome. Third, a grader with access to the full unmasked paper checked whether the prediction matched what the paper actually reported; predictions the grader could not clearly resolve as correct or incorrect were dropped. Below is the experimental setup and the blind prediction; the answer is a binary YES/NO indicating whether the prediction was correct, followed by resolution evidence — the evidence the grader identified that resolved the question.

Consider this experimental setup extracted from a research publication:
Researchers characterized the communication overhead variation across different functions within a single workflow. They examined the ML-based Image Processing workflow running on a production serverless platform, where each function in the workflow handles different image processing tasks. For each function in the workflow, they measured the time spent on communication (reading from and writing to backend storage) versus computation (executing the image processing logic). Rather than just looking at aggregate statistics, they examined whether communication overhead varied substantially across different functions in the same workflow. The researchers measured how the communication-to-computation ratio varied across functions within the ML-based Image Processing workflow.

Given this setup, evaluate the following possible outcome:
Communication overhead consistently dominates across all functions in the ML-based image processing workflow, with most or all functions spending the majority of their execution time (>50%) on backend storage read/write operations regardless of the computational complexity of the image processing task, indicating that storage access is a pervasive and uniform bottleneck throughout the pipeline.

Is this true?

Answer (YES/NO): NO